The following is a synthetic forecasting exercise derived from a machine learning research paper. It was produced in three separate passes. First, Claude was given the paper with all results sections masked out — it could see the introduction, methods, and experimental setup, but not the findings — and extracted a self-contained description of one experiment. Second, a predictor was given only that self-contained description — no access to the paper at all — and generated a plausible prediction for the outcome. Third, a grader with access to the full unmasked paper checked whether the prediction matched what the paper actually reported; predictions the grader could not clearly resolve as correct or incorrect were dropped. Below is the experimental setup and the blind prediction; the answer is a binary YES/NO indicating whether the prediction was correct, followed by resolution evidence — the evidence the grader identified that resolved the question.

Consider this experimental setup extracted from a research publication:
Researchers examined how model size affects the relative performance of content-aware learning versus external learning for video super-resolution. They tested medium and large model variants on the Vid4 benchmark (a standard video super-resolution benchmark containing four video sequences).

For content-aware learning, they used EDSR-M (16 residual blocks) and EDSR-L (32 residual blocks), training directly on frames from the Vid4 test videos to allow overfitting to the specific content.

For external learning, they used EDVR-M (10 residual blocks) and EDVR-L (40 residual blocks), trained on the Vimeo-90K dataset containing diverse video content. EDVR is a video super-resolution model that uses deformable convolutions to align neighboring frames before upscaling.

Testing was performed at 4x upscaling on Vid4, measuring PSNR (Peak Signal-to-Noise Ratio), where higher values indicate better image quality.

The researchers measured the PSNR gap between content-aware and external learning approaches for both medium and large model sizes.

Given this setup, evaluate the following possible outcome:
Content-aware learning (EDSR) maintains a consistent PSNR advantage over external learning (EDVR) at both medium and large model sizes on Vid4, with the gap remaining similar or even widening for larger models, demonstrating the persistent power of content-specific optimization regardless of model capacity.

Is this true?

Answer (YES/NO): YES